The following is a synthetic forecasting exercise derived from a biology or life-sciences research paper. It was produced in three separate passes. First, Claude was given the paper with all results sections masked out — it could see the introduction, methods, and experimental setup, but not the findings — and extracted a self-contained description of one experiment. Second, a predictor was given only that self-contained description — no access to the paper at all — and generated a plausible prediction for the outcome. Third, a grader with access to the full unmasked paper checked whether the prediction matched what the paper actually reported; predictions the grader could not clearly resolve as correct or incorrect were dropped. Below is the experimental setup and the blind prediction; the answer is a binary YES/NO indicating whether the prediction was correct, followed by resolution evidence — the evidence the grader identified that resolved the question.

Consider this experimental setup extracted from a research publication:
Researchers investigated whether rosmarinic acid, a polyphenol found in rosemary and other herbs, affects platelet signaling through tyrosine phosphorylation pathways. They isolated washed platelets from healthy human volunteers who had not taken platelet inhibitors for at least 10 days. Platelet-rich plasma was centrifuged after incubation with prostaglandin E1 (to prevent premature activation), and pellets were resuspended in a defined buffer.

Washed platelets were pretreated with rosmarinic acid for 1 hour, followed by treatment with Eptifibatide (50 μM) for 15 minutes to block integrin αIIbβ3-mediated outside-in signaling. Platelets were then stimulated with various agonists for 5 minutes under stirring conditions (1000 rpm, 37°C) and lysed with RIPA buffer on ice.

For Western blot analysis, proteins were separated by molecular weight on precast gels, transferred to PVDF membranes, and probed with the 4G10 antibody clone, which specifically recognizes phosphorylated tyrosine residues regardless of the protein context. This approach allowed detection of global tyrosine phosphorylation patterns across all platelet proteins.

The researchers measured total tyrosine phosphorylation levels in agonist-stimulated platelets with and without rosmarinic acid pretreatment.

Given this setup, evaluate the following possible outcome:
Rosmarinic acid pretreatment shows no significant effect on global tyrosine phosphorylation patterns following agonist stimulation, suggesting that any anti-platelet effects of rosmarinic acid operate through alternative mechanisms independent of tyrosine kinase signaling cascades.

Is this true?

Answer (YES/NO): NO